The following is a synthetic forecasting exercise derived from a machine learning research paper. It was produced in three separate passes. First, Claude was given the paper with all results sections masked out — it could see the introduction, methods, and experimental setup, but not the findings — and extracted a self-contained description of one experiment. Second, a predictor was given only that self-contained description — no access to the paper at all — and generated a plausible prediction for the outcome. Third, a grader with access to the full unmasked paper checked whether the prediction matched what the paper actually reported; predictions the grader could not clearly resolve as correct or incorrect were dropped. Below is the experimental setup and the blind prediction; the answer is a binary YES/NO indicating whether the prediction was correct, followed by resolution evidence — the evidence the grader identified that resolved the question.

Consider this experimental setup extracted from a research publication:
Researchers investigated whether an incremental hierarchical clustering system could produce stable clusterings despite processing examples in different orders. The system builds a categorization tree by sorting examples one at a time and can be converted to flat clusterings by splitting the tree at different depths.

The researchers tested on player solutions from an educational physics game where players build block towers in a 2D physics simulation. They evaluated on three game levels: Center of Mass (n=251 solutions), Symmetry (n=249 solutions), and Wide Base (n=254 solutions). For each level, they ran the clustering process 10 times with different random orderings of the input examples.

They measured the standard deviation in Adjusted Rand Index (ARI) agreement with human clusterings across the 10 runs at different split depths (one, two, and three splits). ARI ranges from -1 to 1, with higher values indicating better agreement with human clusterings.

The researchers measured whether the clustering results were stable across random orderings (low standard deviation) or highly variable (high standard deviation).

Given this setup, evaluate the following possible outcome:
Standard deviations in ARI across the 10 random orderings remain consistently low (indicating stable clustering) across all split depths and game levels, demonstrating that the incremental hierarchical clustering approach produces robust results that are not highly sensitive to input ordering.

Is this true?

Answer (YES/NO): YES